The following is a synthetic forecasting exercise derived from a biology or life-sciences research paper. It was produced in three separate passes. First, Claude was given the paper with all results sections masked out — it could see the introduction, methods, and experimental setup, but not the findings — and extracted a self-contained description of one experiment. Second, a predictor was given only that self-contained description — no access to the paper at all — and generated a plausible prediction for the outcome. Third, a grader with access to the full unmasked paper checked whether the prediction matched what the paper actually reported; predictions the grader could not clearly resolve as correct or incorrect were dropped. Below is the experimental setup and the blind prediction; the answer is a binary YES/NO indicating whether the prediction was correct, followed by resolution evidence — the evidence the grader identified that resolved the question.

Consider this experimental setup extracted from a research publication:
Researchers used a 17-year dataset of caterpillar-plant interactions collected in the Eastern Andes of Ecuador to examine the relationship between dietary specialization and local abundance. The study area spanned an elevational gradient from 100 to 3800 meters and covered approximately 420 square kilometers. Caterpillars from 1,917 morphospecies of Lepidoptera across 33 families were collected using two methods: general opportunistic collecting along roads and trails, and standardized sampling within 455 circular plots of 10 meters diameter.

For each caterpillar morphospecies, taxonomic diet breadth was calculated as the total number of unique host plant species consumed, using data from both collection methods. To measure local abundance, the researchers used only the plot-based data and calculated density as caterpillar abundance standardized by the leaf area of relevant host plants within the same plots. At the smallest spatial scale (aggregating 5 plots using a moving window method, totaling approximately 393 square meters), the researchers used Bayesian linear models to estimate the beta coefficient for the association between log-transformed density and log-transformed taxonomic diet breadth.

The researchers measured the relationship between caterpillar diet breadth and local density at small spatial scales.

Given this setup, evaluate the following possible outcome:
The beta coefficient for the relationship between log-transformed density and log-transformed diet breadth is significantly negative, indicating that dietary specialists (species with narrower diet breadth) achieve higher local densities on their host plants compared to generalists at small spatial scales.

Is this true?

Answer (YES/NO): YES